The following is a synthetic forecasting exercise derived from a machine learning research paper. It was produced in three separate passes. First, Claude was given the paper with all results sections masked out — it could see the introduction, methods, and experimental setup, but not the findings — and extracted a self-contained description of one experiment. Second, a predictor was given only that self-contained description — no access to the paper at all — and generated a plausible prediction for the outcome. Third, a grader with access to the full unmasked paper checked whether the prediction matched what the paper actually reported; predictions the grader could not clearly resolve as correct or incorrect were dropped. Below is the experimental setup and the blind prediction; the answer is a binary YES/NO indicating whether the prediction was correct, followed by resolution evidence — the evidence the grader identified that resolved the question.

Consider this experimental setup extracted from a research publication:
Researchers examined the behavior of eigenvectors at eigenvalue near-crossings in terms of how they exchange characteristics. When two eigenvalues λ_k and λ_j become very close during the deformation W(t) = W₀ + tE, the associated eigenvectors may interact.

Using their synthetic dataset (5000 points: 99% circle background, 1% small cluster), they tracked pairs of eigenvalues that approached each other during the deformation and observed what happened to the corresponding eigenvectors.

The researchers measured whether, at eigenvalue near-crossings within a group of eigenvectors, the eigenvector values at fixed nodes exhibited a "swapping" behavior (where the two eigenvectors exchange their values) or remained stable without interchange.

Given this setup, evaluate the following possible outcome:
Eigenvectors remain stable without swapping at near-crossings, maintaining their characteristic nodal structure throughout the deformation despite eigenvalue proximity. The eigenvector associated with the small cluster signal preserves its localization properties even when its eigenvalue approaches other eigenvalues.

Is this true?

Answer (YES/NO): NO